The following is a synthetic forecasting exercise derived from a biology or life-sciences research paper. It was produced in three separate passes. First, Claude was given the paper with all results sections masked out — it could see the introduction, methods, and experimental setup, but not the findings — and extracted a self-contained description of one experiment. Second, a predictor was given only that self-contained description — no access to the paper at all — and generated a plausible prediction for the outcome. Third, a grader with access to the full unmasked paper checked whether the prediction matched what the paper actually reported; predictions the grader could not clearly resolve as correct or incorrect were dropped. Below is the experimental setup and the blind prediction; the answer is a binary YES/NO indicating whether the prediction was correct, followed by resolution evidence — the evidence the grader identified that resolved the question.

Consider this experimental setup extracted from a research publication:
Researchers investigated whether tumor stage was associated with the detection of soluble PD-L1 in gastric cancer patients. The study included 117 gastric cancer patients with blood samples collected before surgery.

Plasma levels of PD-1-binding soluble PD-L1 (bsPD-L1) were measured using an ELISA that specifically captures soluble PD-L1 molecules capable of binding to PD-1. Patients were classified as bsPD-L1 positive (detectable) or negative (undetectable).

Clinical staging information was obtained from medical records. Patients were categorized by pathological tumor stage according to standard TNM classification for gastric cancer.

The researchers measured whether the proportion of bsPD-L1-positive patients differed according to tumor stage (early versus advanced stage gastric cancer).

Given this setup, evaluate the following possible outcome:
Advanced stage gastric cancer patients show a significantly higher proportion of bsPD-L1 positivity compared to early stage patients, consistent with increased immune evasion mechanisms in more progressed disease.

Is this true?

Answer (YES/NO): NO